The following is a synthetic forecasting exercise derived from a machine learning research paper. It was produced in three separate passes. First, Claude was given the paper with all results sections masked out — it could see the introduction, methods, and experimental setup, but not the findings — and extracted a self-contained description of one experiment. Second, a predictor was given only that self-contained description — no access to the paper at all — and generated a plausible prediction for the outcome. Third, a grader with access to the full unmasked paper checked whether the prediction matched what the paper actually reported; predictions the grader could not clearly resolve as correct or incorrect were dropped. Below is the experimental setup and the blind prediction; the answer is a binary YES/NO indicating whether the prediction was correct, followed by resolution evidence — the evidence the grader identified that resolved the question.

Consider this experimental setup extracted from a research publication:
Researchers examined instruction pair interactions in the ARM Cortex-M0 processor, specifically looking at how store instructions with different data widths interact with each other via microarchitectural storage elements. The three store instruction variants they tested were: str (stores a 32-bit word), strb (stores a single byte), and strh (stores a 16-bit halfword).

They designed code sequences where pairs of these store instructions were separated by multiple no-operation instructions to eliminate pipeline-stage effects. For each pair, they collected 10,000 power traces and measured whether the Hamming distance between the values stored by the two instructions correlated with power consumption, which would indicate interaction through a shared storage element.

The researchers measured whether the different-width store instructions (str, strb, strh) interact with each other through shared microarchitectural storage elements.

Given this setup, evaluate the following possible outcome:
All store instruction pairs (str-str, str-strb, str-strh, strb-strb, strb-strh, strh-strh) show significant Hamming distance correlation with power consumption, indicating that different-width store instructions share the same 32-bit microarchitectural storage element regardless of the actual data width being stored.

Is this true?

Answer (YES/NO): YES